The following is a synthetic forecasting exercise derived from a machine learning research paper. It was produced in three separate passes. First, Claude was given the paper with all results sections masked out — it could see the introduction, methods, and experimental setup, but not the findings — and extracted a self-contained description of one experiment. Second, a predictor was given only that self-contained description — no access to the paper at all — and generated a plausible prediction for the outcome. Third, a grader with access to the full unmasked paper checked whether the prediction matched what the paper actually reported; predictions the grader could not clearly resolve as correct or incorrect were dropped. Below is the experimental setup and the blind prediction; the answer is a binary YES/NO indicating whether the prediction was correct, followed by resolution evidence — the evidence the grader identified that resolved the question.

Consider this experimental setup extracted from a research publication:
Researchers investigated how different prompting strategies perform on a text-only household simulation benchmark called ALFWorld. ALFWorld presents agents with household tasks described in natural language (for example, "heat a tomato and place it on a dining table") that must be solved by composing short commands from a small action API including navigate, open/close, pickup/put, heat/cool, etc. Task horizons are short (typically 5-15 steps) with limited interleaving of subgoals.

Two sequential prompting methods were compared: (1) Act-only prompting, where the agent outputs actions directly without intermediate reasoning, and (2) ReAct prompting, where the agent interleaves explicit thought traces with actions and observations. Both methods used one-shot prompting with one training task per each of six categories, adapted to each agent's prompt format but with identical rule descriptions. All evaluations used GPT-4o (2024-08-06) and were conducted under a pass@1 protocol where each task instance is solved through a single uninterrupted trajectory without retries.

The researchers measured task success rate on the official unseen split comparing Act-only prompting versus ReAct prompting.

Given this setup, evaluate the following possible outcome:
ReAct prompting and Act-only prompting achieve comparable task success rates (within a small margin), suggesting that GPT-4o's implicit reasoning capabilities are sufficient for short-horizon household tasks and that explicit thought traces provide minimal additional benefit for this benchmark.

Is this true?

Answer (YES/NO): NO